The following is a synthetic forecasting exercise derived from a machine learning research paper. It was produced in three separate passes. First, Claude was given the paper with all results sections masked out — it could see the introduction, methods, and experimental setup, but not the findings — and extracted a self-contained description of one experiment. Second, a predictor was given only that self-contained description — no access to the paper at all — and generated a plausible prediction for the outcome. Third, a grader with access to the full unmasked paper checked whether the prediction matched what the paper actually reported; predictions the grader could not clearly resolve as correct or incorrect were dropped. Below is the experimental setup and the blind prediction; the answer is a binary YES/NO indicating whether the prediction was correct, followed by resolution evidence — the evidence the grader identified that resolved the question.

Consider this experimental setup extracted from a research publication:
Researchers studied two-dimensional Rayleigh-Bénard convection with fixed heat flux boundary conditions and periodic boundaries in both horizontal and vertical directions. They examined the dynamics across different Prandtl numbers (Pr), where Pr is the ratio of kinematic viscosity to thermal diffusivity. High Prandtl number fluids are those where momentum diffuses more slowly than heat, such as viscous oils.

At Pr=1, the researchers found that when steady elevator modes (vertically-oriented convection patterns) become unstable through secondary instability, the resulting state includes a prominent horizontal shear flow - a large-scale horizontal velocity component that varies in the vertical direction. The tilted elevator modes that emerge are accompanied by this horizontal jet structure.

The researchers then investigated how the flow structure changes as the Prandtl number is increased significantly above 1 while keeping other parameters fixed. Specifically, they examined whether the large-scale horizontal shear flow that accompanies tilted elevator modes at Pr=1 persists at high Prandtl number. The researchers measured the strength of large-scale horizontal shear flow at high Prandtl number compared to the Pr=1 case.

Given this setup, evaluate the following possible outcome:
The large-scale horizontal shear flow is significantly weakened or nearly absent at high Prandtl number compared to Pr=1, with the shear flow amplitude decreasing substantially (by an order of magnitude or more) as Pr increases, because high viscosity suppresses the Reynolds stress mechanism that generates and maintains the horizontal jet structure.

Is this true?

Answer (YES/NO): YES